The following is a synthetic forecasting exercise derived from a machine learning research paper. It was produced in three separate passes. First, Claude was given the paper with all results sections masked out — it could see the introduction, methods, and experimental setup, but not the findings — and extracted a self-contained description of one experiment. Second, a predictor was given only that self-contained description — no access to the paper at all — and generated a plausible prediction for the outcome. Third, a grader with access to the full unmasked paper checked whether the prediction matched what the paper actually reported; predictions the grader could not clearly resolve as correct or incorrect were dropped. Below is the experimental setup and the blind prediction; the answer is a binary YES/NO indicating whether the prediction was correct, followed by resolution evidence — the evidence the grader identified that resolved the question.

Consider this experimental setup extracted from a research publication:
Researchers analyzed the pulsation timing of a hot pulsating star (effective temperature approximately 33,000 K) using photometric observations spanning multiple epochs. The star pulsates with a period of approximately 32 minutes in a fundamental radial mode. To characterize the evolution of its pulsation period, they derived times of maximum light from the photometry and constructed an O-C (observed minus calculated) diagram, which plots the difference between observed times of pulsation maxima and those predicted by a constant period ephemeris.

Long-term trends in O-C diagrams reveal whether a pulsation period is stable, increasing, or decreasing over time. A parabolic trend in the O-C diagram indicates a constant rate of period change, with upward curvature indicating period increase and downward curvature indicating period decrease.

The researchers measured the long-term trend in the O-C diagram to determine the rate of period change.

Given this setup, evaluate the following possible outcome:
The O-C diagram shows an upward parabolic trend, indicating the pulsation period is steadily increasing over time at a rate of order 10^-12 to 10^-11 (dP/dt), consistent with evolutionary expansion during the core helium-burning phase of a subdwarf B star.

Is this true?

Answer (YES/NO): NO